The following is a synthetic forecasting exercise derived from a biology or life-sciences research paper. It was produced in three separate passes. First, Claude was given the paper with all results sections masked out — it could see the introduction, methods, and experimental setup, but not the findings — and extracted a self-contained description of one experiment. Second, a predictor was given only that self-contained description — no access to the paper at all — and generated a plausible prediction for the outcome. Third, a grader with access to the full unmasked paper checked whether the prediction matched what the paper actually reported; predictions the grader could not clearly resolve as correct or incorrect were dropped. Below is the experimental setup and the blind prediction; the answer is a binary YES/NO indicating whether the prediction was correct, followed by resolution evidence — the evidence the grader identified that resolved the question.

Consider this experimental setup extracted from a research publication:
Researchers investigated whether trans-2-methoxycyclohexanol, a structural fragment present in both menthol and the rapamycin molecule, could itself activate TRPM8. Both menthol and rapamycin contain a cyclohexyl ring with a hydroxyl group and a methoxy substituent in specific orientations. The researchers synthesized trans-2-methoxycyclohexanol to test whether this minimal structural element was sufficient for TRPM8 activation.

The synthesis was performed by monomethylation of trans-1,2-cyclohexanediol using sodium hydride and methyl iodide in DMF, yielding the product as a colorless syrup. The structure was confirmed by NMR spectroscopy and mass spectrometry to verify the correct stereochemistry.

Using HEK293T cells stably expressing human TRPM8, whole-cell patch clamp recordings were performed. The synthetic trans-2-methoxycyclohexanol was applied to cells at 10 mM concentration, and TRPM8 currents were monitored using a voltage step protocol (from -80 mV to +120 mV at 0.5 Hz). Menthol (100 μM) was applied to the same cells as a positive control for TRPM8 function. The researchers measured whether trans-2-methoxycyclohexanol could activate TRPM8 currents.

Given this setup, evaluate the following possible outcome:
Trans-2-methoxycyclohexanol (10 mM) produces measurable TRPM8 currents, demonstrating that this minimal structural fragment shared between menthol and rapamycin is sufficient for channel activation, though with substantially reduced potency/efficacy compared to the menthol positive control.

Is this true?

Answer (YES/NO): NO